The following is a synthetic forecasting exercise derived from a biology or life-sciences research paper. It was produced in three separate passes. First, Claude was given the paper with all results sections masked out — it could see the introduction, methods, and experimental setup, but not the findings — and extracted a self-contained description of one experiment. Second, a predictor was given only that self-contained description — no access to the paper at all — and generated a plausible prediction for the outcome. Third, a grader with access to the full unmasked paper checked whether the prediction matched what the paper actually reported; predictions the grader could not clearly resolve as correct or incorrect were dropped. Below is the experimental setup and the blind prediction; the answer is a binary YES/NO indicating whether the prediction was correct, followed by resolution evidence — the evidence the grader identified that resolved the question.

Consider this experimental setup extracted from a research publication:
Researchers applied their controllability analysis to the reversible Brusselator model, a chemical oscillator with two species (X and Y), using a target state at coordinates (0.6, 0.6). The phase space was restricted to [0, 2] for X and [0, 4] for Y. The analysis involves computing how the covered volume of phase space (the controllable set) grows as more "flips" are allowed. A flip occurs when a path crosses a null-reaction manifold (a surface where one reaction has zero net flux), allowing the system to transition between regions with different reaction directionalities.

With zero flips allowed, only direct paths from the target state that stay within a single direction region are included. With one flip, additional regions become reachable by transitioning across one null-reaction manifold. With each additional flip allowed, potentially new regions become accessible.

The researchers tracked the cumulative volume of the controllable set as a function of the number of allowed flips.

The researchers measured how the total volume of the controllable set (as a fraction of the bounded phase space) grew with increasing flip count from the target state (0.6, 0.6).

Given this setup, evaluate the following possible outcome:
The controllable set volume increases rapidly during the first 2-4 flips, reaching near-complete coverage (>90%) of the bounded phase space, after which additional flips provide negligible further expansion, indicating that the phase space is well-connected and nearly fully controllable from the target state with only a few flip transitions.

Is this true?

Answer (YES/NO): YES